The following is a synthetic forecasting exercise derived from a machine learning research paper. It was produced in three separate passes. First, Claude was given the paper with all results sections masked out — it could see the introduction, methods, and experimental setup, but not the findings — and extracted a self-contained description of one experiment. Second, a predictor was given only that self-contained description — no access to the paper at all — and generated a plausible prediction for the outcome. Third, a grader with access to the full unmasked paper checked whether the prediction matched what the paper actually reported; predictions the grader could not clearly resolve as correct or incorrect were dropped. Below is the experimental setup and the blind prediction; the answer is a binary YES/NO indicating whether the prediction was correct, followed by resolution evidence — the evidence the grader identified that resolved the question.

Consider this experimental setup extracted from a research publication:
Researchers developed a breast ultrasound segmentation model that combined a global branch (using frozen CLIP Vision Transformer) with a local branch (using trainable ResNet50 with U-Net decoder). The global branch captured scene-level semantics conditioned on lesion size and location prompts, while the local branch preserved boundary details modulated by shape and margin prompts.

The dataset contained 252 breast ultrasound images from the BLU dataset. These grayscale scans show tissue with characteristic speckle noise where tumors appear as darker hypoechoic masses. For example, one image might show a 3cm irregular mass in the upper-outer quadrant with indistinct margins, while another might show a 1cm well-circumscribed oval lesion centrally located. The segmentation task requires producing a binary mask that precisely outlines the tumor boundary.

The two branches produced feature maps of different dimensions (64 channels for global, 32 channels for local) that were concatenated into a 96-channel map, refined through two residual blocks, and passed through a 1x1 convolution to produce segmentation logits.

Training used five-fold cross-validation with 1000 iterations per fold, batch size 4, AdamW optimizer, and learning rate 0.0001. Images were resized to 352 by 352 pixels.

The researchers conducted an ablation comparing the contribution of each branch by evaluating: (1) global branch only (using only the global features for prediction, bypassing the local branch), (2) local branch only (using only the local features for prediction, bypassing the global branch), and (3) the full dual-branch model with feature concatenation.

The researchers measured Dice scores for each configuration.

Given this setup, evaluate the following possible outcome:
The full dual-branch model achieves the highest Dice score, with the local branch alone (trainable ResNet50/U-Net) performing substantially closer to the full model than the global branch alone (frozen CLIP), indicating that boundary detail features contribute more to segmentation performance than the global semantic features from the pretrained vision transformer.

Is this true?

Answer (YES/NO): NO